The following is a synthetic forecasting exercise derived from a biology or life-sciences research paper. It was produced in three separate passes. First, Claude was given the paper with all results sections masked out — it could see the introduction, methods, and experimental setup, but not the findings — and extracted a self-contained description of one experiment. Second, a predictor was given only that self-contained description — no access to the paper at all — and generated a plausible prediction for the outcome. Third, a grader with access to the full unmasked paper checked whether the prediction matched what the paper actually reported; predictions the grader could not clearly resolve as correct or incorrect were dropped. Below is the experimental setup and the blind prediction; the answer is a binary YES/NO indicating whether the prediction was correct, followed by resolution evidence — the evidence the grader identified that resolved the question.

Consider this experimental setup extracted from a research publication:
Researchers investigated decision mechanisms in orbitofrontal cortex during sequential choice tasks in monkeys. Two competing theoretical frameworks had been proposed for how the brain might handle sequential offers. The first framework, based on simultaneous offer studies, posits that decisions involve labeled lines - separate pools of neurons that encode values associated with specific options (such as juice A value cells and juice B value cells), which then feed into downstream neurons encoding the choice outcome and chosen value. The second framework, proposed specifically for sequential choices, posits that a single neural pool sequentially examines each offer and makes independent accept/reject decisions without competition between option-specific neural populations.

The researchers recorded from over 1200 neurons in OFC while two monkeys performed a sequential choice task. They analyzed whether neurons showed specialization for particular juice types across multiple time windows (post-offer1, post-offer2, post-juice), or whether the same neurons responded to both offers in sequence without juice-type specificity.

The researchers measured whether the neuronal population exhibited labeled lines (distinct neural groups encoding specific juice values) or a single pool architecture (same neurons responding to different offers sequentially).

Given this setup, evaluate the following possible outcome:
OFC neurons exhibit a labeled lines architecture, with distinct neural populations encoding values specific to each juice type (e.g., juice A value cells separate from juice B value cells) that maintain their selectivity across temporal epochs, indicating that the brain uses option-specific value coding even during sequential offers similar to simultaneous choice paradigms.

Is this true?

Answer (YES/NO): YES